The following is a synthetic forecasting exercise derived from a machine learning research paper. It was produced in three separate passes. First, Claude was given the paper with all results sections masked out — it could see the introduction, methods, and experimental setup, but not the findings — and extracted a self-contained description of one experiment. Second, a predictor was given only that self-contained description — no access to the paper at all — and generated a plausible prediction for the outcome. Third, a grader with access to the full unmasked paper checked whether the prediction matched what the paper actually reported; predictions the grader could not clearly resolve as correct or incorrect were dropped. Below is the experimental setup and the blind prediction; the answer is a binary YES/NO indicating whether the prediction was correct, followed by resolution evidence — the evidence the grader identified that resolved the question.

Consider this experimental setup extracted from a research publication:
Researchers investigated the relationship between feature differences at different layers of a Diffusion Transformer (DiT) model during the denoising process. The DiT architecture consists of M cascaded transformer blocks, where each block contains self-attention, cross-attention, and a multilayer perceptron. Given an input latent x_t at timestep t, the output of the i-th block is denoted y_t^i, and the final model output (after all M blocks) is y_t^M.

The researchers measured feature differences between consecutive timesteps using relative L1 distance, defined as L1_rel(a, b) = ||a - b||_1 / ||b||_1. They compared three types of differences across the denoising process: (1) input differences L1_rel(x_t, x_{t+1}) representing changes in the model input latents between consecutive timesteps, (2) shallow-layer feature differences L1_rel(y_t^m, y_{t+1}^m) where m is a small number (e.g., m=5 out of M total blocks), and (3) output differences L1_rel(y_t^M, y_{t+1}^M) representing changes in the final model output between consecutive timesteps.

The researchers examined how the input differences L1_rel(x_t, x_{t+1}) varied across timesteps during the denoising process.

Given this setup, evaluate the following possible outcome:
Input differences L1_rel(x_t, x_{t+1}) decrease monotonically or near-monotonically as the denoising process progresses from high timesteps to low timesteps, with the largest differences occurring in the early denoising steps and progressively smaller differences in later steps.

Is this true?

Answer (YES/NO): YES